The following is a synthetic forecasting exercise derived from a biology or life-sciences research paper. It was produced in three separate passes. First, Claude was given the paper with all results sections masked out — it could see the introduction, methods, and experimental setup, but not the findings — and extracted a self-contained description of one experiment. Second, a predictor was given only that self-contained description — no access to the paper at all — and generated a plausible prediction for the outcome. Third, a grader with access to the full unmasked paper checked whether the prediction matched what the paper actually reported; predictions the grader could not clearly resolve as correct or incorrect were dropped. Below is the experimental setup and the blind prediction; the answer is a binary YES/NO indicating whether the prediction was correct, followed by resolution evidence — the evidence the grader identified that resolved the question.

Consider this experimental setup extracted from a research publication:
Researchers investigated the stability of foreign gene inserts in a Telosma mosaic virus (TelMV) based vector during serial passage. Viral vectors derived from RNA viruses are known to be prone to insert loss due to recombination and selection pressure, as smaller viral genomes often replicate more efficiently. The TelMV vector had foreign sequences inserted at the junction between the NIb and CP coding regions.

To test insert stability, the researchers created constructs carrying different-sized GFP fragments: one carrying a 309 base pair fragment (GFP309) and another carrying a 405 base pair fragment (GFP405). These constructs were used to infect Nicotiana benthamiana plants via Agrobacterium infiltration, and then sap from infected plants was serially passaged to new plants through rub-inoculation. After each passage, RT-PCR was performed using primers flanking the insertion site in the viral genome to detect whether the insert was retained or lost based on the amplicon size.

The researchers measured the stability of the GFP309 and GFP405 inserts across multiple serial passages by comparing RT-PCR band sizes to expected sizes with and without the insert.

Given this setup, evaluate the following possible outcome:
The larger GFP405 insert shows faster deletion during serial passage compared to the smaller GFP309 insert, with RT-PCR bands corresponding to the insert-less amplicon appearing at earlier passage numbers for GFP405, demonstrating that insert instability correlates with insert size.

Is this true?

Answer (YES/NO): NO